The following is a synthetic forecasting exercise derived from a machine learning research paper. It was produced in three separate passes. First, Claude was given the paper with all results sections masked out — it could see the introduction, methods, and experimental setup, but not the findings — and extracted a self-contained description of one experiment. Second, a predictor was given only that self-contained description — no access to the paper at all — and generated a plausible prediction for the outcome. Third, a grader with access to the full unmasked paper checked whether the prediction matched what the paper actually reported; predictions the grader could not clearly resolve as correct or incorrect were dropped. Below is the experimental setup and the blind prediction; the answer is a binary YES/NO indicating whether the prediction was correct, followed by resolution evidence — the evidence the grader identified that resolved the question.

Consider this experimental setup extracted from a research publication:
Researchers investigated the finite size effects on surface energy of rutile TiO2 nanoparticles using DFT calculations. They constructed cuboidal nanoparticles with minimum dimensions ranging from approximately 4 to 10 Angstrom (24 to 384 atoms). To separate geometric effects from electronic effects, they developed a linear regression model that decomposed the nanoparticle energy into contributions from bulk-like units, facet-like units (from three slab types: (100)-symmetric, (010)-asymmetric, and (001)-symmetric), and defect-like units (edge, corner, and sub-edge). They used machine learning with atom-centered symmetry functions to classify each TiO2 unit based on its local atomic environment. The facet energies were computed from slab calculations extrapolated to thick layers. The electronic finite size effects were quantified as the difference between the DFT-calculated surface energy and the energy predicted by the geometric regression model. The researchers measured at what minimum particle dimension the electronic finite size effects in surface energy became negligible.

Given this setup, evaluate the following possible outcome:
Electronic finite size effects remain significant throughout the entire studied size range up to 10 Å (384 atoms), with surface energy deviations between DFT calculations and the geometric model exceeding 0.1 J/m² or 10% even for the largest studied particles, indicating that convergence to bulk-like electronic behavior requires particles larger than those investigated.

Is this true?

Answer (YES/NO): NO